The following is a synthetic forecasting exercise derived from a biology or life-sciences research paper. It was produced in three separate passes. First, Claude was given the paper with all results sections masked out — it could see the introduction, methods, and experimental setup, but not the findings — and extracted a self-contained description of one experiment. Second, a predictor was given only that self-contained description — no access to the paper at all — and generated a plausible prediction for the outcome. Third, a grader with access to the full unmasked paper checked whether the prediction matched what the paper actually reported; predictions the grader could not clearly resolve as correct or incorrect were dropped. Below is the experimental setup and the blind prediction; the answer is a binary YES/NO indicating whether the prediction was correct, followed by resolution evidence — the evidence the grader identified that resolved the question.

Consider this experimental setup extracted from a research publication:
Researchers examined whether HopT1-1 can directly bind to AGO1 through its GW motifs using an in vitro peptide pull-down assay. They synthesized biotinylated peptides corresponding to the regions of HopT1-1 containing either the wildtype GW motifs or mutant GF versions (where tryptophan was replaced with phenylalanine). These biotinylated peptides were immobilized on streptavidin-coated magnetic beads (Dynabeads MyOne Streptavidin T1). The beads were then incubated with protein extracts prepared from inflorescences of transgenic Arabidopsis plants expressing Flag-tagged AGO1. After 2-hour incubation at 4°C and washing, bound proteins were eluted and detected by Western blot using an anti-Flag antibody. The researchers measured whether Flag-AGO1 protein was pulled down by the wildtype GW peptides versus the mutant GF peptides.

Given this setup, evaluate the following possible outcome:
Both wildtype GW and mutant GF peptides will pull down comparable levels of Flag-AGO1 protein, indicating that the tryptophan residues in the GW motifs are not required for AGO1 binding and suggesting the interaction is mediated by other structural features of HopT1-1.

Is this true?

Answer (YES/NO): NO